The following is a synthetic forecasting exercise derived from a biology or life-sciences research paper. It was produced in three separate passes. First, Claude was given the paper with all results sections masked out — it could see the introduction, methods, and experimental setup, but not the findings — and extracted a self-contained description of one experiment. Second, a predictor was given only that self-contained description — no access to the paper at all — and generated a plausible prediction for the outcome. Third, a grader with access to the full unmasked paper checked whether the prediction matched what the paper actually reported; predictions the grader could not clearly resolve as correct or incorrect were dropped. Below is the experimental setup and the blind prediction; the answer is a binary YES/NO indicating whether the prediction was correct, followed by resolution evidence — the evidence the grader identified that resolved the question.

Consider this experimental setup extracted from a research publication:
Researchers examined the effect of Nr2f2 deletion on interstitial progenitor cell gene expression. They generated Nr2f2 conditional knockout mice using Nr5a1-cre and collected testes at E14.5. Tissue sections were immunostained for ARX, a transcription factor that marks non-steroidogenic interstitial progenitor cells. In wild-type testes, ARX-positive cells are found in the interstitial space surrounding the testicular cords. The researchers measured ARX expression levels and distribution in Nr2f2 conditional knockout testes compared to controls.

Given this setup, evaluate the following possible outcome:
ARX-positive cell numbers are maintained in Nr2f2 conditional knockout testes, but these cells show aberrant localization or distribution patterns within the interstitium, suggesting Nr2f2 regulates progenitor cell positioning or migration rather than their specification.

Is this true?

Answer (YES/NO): NO